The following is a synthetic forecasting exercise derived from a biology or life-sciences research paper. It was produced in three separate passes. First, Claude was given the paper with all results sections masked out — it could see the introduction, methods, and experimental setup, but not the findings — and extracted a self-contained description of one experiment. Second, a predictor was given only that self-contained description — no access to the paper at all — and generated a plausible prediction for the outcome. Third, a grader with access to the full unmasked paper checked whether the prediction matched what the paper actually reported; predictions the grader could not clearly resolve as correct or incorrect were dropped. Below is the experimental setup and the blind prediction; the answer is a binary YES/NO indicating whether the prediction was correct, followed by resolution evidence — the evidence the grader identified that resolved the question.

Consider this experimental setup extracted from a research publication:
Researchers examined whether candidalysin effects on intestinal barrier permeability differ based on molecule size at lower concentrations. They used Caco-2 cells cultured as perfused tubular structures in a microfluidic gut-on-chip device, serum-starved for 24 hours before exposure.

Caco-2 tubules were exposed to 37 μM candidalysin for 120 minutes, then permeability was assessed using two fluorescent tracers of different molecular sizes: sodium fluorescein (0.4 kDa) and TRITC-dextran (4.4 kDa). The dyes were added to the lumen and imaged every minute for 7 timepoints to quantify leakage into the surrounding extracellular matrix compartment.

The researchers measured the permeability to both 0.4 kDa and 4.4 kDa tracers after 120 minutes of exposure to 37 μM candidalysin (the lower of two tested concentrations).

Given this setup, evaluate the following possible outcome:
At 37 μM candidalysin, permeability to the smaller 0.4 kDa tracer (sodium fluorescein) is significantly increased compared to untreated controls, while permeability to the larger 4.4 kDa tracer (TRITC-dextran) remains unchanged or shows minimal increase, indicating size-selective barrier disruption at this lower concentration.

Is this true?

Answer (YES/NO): YES